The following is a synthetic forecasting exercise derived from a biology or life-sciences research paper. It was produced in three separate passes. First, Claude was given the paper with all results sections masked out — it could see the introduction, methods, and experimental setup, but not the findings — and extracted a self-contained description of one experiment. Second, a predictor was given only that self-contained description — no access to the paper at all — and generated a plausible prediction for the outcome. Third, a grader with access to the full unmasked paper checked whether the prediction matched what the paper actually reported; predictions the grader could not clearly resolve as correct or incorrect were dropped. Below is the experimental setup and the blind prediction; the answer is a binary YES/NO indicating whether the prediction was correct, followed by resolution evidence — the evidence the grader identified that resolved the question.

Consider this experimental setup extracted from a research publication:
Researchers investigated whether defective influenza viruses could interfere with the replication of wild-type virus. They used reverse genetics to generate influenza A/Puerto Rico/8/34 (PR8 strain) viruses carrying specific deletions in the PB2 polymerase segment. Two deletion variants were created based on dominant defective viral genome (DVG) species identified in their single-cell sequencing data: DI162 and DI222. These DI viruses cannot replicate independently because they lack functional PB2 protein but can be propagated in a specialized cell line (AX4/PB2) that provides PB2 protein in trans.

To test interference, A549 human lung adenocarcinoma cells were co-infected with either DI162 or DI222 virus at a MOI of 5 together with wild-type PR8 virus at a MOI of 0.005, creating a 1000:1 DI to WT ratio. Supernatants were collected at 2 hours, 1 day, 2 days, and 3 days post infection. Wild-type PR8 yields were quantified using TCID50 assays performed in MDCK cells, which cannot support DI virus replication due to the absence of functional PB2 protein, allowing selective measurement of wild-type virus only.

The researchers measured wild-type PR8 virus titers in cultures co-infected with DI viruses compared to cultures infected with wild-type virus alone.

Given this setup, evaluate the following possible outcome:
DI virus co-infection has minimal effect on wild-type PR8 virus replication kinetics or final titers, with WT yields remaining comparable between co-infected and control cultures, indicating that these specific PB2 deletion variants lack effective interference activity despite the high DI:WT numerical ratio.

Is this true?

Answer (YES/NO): NO